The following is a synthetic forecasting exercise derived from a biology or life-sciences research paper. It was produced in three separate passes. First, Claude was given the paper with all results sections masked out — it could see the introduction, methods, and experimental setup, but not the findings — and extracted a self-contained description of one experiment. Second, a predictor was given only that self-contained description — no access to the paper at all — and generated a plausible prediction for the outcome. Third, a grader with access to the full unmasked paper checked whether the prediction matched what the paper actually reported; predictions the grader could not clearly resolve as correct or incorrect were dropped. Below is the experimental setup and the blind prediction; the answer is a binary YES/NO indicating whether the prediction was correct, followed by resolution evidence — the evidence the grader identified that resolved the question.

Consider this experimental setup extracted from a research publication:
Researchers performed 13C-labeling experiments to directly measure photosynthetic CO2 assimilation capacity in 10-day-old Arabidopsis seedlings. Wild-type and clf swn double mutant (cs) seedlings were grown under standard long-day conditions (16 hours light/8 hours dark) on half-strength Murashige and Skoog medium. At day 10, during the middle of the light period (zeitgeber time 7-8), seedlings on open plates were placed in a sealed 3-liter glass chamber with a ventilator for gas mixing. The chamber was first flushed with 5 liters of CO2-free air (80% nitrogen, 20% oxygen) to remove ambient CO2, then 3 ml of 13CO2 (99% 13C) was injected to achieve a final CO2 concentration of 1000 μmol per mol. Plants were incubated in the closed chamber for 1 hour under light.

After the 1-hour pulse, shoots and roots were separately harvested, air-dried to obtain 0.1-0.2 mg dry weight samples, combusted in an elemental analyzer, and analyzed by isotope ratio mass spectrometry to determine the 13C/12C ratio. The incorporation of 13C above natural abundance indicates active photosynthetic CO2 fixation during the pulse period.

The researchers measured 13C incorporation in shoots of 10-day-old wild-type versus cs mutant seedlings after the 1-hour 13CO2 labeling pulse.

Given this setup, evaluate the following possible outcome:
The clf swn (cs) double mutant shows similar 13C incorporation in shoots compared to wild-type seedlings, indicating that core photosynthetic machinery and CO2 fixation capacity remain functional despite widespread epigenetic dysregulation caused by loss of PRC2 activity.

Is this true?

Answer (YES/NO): NO